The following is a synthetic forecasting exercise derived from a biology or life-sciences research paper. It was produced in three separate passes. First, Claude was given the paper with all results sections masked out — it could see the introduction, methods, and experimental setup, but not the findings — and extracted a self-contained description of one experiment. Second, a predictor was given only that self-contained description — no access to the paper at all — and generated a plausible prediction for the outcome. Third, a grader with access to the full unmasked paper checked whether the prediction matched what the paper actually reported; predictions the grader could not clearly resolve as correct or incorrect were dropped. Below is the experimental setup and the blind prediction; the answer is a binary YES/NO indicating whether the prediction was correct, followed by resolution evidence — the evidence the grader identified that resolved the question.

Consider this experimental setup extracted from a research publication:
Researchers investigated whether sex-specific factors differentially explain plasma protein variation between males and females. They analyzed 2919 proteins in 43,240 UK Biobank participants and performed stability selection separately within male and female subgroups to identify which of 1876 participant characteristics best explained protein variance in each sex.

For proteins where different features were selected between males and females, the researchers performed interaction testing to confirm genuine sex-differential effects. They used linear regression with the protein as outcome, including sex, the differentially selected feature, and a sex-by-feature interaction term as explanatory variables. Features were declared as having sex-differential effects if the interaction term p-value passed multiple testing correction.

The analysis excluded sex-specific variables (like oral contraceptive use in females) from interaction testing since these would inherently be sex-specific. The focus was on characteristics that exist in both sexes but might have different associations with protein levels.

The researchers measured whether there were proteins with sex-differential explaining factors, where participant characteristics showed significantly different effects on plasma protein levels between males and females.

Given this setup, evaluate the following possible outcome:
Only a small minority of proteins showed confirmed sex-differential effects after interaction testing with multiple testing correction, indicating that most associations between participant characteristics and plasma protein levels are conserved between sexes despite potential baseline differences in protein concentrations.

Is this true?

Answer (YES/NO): NO